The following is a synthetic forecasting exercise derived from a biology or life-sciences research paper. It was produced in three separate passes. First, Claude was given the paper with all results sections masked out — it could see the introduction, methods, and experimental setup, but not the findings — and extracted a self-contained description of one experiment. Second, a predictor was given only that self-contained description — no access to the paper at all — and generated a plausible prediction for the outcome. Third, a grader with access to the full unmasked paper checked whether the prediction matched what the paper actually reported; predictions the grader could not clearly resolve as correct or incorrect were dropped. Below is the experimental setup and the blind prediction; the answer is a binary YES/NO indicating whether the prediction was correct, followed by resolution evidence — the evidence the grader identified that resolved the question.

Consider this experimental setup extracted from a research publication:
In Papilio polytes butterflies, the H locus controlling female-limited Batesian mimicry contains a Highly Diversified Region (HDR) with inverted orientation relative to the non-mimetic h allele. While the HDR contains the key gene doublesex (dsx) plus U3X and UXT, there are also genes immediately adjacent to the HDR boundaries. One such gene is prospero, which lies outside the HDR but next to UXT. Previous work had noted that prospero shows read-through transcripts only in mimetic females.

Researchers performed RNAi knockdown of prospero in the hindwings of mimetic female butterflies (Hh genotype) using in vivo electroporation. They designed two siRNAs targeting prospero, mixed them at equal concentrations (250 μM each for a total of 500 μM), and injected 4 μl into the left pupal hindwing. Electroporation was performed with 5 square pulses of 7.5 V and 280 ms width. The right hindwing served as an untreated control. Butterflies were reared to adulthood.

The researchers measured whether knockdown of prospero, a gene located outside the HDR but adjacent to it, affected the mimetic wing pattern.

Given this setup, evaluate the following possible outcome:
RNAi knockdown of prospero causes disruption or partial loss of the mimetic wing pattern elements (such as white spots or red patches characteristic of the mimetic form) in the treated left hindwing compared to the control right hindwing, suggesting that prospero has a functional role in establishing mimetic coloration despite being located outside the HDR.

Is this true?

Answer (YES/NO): NO